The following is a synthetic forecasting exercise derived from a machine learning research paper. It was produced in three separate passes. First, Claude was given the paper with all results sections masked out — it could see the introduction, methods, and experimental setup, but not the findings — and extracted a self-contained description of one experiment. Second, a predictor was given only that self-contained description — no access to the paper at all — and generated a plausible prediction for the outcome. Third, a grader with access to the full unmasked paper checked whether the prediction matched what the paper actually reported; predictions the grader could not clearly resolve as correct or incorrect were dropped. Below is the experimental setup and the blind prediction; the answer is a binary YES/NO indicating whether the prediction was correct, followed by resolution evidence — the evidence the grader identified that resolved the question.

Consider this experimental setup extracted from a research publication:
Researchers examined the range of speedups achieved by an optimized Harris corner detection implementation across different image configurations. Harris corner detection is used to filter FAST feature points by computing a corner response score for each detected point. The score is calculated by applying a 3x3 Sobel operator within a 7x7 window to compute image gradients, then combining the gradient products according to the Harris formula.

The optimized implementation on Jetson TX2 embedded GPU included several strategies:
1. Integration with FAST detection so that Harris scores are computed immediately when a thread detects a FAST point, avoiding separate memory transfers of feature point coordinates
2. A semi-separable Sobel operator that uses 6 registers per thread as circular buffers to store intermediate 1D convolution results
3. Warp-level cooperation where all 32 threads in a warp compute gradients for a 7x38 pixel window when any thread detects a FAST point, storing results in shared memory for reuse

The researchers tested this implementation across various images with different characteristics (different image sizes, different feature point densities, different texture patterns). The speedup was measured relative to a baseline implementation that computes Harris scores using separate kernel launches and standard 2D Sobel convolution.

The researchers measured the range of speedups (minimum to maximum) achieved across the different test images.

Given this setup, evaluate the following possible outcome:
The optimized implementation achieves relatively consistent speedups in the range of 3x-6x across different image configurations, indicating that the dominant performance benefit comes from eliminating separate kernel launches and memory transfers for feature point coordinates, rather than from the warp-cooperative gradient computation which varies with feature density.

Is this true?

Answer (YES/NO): NO